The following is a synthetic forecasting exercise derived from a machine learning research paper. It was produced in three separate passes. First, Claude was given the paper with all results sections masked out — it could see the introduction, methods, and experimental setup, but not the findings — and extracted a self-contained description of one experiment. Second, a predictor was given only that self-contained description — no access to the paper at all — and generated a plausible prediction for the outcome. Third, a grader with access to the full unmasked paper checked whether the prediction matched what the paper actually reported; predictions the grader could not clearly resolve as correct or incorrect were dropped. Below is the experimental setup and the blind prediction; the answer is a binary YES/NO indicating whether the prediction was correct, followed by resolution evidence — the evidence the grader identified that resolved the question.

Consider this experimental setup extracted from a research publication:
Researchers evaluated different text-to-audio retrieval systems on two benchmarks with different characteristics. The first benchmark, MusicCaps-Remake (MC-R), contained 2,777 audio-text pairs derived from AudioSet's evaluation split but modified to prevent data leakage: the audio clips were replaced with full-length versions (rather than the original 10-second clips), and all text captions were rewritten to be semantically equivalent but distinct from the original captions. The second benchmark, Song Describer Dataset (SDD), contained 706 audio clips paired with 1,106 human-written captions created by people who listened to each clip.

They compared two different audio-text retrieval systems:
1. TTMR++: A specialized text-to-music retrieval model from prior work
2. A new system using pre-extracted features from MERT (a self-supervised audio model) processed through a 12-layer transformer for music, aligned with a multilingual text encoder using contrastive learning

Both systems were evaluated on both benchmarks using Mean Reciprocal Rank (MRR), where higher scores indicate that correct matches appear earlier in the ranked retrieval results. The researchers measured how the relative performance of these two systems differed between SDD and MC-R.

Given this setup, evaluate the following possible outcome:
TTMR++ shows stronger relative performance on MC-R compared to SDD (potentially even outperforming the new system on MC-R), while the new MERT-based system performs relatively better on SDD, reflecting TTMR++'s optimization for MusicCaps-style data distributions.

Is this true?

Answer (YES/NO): YES